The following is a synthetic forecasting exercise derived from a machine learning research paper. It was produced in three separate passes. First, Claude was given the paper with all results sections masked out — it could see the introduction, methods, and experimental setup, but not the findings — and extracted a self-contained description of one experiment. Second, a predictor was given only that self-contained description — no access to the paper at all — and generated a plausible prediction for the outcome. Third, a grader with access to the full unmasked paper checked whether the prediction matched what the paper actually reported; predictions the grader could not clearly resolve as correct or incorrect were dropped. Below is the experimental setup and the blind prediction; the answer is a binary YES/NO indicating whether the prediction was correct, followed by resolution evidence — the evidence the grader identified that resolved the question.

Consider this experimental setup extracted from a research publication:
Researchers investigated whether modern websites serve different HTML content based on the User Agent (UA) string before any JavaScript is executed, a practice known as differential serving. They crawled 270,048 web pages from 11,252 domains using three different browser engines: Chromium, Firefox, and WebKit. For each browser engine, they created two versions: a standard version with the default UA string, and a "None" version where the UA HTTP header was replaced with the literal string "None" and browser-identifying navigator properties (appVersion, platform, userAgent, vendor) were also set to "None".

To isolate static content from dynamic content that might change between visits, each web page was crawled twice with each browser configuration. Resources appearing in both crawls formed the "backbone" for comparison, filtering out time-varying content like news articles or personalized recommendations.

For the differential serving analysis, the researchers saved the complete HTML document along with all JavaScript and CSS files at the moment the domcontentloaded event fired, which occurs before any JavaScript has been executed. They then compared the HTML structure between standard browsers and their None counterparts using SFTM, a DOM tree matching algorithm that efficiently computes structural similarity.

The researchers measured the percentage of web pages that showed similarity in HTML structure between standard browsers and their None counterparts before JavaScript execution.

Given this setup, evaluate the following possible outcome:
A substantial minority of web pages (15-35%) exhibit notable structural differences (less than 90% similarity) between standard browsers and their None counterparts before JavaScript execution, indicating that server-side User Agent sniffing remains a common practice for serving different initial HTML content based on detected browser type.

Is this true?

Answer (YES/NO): NO